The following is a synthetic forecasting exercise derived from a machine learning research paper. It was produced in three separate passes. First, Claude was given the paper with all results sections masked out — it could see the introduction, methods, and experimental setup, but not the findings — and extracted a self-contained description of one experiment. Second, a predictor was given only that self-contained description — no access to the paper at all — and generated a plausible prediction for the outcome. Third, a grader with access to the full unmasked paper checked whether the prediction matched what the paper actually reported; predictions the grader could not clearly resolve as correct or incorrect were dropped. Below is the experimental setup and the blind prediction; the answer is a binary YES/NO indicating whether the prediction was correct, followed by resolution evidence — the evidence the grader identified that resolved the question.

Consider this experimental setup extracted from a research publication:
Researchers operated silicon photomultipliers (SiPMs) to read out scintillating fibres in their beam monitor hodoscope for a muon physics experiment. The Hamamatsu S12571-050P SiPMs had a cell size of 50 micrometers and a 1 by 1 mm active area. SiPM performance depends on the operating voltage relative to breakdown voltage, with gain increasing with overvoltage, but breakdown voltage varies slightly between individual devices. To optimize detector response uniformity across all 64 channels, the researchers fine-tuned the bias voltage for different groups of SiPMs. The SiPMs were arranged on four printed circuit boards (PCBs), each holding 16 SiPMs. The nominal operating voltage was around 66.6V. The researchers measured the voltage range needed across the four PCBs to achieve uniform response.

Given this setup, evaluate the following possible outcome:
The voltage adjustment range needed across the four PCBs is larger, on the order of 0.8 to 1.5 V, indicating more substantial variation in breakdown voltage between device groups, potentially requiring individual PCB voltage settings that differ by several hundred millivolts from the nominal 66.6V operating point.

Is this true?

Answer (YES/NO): NO